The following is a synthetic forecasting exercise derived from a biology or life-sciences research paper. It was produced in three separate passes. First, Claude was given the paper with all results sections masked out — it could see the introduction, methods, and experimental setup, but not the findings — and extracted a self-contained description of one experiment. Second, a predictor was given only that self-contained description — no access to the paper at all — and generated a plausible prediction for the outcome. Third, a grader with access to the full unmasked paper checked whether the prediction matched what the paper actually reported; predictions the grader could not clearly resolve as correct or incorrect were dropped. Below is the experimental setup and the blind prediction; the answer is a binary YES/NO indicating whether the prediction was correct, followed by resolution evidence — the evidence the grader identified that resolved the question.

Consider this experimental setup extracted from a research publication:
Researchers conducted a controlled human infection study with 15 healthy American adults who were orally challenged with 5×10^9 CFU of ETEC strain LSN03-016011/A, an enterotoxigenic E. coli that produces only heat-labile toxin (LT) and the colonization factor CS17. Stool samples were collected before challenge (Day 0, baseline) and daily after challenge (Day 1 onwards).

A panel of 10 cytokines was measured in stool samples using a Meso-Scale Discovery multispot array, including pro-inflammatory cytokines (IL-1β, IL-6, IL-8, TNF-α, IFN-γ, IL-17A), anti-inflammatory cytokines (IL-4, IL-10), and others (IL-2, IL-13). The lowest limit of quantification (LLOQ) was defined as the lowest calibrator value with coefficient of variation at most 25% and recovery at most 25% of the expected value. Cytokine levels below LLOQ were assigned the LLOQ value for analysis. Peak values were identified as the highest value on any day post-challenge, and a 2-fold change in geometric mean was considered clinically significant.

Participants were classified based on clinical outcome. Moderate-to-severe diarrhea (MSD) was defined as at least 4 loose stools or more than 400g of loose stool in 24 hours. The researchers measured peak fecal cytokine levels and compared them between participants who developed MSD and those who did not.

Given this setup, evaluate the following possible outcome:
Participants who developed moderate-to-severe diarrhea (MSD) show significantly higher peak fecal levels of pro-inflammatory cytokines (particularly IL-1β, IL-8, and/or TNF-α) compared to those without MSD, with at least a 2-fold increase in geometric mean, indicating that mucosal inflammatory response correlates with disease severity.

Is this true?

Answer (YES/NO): NO